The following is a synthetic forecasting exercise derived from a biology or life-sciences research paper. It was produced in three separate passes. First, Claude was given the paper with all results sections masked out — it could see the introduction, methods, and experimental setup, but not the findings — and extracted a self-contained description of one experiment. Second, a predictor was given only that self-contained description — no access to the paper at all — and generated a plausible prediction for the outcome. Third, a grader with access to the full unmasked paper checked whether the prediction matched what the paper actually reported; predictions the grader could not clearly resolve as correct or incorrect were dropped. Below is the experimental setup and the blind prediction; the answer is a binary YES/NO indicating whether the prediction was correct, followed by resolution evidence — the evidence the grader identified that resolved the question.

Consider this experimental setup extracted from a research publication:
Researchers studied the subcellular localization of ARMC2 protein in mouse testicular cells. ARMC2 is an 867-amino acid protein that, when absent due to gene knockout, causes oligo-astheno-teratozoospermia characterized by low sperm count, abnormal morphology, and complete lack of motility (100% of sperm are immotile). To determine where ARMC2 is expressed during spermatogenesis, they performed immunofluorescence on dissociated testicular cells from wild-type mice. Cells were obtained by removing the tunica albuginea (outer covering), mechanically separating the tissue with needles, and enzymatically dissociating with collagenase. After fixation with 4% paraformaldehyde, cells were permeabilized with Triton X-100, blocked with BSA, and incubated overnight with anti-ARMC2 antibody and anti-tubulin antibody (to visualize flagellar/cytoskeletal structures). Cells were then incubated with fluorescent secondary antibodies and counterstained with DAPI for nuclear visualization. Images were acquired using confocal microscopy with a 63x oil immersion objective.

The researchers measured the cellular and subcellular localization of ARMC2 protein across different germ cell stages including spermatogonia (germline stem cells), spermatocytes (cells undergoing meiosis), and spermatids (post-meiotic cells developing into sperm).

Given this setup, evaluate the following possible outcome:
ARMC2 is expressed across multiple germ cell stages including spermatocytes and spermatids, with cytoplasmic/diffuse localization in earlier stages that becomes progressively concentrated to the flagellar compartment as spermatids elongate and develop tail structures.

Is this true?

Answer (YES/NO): NO